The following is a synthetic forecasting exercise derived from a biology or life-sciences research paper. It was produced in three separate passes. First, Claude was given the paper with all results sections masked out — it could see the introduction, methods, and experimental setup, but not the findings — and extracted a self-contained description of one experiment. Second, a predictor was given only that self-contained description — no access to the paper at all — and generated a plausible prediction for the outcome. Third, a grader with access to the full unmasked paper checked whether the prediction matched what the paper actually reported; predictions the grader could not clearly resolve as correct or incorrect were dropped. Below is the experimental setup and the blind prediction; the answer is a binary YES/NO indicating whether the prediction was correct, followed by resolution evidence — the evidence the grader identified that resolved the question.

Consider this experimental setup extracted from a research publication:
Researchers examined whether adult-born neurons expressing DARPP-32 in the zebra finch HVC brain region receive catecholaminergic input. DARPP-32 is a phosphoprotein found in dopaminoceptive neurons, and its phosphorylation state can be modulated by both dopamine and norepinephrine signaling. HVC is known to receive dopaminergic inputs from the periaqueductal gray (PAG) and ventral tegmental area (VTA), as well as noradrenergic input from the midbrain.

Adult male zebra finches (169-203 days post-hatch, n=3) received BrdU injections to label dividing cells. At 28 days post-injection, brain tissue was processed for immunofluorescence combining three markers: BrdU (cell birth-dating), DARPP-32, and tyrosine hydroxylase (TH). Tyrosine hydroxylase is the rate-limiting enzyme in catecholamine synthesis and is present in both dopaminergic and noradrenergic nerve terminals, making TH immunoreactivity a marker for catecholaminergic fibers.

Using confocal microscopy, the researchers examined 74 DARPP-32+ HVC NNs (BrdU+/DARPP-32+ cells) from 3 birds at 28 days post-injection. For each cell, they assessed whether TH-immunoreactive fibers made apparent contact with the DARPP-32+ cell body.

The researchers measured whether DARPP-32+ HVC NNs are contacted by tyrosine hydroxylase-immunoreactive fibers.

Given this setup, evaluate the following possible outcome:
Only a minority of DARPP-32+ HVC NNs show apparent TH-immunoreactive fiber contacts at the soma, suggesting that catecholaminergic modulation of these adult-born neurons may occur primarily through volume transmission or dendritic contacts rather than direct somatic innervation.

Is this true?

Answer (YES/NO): NO